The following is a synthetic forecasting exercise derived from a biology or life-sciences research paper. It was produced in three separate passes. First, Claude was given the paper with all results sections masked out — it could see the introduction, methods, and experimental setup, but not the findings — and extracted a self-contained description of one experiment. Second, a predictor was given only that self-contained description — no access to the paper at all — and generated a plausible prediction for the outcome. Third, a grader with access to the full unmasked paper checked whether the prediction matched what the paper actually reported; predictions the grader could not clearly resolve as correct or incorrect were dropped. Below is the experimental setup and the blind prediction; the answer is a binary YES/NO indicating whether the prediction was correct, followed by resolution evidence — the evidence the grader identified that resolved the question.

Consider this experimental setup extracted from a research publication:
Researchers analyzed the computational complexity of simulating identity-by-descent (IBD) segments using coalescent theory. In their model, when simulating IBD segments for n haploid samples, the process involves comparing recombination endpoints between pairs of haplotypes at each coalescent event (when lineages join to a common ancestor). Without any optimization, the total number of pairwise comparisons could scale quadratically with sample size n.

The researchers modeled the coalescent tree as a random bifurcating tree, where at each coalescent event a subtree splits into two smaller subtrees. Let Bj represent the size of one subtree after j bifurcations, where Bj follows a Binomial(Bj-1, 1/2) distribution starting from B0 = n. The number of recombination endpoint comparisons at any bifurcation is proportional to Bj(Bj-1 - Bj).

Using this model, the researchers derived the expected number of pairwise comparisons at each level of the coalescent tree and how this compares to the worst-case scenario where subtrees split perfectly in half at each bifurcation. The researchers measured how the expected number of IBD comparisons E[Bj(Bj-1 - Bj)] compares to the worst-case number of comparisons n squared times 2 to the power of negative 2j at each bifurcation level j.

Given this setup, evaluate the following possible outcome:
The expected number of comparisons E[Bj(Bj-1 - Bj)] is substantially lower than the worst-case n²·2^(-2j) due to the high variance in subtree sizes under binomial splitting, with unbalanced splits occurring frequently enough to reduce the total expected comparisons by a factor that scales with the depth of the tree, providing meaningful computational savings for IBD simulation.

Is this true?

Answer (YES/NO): NO